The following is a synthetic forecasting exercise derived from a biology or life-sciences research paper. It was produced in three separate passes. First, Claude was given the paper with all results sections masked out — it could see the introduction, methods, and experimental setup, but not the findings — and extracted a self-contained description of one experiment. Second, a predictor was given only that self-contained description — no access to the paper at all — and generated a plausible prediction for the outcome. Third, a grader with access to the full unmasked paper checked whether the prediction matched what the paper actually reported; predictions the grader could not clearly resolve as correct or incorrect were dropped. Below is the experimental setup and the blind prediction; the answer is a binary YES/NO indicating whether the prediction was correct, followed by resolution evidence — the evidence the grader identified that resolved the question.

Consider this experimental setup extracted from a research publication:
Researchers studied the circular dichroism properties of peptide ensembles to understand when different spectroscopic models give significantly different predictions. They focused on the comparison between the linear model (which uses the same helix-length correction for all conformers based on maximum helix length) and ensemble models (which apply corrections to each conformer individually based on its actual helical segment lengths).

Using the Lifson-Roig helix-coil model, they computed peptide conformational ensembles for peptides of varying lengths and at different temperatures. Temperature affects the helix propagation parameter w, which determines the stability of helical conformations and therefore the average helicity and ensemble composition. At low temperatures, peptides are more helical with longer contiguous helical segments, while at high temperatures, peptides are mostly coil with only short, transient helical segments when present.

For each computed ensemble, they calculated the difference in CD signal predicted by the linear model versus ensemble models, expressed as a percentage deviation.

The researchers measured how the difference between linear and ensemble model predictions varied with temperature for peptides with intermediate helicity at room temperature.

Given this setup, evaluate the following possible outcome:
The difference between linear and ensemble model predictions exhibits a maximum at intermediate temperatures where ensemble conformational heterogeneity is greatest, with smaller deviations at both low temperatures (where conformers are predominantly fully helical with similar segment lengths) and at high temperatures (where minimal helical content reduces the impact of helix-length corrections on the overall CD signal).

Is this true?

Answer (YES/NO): YES